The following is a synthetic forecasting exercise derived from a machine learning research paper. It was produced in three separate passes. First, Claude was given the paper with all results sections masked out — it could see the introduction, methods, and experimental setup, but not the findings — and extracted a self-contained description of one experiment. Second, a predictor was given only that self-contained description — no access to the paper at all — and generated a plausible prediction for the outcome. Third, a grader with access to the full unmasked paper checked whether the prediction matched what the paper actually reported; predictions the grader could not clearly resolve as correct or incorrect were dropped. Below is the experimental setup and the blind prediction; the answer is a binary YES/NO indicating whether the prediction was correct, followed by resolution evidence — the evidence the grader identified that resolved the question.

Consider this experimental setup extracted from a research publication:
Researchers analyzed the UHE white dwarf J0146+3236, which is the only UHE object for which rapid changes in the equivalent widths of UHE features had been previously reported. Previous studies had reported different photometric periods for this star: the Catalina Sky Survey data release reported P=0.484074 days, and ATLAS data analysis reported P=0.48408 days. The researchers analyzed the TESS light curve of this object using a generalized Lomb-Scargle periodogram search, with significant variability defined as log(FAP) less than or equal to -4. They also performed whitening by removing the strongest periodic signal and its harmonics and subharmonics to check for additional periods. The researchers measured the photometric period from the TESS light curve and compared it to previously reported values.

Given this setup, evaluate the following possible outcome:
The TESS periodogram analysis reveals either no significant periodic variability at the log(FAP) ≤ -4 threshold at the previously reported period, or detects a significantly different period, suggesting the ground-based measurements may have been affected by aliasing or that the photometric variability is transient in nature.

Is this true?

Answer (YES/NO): YES